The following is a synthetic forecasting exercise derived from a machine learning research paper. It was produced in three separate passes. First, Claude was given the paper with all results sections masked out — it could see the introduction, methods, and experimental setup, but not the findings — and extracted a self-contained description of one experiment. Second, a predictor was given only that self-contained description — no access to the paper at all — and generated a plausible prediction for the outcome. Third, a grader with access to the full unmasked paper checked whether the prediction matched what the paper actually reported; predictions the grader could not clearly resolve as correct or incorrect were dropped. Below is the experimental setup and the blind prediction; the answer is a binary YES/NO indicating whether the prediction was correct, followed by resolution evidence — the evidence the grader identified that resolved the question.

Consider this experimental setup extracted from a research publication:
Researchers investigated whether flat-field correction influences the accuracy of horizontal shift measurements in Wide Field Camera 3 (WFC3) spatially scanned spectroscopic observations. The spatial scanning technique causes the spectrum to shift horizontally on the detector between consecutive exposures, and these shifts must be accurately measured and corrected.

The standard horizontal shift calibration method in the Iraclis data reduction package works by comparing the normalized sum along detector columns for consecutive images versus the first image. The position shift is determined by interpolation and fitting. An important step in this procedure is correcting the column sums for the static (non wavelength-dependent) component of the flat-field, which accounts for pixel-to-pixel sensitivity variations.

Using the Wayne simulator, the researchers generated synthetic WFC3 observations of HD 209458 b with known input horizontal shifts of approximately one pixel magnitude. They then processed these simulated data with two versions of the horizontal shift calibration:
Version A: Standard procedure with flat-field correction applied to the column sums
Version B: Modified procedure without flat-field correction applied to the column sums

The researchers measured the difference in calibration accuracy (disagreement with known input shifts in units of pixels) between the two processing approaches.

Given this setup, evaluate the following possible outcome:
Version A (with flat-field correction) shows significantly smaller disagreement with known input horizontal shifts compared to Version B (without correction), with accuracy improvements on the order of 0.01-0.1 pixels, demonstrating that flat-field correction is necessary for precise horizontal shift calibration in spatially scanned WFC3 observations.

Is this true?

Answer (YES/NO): YES